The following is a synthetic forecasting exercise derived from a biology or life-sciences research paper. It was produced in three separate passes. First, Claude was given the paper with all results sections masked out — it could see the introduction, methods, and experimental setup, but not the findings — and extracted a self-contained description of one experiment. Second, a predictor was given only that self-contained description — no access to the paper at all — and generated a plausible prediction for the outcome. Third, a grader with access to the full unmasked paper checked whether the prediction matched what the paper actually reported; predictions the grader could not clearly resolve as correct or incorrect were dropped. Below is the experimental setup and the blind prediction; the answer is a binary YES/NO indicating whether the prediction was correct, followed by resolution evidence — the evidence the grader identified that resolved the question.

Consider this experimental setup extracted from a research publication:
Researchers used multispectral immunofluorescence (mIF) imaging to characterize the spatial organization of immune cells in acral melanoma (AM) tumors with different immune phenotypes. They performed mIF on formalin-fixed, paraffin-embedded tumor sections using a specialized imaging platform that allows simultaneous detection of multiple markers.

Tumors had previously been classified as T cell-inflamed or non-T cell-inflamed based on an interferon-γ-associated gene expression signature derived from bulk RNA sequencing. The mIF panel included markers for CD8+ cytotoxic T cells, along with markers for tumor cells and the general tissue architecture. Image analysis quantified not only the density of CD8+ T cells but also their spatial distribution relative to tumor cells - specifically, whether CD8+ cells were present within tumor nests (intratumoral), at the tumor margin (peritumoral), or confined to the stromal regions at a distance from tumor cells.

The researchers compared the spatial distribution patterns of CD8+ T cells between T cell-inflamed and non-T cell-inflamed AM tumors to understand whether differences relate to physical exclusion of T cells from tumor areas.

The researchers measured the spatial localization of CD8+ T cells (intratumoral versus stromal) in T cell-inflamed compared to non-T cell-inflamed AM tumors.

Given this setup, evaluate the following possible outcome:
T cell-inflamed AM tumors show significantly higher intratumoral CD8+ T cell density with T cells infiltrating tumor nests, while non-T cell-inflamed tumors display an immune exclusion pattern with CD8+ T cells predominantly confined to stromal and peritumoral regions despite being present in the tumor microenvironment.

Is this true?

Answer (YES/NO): NO